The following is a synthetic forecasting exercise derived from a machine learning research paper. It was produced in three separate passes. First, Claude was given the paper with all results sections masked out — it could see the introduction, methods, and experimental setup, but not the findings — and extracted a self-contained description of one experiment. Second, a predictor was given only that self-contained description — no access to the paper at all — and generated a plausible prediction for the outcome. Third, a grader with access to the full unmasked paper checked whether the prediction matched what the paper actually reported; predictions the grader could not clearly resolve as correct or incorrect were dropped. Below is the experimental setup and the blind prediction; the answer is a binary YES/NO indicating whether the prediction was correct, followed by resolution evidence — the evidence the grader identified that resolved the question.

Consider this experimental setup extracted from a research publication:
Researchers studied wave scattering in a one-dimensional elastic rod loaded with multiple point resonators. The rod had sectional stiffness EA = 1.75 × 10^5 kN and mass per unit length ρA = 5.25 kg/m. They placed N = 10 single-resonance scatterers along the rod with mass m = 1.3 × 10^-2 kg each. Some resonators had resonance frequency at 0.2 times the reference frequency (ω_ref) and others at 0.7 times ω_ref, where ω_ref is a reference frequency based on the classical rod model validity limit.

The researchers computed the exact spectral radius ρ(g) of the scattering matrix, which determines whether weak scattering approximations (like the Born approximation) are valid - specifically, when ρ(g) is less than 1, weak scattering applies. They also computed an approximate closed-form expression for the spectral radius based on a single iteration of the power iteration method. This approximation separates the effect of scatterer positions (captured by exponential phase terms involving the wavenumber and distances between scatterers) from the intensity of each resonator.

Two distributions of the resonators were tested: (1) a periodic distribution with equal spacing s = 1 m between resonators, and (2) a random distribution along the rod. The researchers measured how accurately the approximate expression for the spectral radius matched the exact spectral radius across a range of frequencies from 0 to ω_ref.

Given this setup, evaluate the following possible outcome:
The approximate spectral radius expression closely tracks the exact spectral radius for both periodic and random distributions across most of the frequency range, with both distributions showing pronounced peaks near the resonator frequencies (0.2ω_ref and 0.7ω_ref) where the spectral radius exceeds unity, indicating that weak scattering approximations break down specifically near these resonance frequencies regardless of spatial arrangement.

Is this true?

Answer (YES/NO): NO